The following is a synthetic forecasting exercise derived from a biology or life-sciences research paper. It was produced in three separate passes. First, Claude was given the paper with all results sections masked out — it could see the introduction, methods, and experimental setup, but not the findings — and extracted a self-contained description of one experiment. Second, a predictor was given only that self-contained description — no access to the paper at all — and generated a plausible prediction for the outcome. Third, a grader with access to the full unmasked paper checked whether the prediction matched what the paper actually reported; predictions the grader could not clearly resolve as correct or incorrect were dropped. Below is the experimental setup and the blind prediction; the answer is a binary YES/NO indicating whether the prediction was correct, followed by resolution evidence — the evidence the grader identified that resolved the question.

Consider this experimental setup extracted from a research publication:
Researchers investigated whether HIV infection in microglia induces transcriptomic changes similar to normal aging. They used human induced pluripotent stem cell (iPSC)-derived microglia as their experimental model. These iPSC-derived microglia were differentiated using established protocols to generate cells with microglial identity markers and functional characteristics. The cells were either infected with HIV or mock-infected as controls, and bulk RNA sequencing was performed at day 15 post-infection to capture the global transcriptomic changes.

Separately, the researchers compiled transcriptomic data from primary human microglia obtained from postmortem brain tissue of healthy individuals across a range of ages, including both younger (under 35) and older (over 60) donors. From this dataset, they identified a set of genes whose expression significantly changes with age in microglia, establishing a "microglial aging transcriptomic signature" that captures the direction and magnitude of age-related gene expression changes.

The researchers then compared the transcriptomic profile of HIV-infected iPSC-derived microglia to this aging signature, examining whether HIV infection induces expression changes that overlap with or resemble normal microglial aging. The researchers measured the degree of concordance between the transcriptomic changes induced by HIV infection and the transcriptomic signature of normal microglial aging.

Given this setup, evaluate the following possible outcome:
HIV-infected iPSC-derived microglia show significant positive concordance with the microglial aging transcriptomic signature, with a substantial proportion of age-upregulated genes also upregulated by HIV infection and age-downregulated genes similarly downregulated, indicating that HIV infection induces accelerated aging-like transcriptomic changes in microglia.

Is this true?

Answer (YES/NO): YES